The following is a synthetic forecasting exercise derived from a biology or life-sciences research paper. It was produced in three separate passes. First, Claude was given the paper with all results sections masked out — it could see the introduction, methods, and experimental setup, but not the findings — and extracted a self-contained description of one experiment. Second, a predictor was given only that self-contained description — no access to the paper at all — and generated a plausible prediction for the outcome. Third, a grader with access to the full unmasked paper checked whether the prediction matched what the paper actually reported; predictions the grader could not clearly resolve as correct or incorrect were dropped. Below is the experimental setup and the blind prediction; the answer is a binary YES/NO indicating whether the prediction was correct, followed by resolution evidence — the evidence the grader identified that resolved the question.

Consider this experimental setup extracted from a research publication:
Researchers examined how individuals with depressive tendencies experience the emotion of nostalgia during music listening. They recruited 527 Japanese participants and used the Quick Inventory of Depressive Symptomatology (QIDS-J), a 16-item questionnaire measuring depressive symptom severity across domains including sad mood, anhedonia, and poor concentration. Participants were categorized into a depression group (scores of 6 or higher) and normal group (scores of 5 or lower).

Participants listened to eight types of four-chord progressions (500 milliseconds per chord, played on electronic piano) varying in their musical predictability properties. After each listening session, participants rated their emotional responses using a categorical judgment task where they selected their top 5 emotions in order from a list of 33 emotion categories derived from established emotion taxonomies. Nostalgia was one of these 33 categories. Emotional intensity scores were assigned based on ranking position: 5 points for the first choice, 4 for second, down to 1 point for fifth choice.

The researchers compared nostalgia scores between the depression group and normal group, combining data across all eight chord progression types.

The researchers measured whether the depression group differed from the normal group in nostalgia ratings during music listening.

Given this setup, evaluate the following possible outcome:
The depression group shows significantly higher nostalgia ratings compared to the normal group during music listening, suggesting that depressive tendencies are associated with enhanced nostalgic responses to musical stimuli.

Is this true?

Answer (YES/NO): YES